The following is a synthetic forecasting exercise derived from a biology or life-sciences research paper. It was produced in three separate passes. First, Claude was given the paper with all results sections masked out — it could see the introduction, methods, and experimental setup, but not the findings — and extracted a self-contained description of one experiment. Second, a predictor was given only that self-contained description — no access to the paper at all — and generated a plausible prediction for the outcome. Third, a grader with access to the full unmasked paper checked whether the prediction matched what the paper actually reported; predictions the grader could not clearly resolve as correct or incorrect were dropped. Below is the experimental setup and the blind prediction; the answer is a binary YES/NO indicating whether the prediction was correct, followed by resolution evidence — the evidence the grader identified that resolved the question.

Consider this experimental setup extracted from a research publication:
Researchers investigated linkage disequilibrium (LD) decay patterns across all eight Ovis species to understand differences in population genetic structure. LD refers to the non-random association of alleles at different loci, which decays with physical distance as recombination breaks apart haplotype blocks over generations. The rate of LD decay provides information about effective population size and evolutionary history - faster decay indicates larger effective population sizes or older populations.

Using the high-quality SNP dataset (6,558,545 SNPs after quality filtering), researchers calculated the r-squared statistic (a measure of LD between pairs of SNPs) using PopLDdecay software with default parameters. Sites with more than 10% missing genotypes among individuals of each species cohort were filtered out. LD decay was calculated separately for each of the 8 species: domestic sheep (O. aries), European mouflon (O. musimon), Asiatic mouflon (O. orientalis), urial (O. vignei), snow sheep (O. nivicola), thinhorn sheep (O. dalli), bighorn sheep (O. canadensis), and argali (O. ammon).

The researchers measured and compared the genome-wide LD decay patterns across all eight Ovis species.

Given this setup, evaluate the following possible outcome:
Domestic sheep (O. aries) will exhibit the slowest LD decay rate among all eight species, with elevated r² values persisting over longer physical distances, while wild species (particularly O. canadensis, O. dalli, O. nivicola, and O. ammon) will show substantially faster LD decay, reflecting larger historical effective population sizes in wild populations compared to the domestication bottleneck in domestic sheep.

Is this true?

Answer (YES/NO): NO